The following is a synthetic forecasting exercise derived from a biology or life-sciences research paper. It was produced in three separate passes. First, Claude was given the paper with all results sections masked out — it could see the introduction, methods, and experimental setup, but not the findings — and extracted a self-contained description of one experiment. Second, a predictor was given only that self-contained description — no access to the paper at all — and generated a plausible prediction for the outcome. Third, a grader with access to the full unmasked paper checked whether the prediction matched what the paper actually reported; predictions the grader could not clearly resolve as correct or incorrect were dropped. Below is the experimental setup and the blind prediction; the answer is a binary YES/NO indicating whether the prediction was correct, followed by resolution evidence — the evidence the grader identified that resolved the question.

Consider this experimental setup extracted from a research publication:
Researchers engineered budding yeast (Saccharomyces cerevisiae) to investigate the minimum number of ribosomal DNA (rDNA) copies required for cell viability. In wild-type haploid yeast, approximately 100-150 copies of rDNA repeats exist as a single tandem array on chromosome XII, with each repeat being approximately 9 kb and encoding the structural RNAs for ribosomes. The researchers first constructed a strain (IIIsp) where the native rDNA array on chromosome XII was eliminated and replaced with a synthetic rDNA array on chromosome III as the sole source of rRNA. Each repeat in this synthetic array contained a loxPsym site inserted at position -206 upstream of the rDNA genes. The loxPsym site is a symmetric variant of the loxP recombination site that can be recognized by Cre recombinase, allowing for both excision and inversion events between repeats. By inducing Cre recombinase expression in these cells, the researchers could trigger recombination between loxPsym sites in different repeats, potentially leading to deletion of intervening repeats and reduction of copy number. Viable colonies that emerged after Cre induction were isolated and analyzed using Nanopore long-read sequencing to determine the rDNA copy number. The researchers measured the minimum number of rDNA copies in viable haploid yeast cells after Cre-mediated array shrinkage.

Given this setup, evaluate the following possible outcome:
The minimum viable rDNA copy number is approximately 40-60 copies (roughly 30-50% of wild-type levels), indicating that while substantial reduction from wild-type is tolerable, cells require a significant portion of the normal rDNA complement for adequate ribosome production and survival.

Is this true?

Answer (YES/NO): NO